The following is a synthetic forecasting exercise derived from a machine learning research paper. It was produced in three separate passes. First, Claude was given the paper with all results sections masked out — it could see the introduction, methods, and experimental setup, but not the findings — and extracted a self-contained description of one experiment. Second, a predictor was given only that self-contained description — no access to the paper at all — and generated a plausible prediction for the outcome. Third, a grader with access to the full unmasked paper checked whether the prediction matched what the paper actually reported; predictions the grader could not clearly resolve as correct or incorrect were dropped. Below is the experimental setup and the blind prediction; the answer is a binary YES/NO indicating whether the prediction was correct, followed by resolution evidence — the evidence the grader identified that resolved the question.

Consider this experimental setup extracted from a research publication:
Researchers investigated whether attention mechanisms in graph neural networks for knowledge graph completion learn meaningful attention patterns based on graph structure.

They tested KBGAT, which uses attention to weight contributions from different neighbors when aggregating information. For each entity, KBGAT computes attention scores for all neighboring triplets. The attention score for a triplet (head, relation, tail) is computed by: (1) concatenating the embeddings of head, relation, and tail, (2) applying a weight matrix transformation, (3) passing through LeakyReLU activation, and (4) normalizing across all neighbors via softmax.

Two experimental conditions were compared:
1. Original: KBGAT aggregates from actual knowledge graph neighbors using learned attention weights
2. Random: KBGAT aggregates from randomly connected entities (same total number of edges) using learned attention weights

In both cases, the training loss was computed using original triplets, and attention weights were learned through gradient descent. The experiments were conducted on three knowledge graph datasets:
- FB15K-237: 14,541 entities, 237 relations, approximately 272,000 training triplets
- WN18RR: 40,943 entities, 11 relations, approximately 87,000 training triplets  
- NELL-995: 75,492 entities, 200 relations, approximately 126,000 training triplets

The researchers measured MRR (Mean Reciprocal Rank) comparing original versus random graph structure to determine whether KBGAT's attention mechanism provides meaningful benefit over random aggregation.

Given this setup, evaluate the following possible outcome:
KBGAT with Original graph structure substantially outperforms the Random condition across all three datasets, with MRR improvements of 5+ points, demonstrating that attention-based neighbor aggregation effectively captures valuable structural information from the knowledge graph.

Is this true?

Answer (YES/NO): NO